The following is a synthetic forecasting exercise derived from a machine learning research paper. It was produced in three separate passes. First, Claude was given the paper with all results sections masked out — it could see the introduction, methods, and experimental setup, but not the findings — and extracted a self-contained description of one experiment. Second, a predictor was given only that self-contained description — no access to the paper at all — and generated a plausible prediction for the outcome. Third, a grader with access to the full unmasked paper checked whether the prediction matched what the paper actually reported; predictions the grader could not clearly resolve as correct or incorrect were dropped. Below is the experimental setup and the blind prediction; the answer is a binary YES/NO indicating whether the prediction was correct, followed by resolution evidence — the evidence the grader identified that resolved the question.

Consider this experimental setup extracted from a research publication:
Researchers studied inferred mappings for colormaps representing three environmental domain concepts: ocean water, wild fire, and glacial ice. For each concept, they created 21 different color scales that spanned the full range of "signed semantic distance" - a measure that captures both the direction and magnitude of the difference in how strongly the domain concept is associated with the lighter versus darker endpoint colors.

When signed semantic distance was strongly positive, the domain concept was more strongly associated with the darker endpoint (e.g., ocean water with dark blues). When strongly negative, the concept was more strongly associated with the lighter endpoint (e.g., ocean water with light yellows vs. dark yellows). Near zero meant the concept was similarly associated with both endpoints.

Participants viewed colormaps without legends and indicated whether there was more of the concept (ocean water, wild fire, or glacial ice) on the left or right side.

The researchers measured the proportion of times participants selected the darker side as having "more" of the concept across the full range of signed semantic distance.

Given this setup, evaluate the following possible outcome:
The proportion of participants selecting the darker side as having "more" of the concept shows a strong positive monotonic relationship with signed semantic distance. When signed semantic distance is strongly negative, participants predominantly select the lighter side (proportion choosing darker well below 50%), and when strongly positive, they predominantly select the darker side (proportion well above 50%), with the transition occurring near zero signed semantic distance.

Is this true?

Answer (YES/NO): NO